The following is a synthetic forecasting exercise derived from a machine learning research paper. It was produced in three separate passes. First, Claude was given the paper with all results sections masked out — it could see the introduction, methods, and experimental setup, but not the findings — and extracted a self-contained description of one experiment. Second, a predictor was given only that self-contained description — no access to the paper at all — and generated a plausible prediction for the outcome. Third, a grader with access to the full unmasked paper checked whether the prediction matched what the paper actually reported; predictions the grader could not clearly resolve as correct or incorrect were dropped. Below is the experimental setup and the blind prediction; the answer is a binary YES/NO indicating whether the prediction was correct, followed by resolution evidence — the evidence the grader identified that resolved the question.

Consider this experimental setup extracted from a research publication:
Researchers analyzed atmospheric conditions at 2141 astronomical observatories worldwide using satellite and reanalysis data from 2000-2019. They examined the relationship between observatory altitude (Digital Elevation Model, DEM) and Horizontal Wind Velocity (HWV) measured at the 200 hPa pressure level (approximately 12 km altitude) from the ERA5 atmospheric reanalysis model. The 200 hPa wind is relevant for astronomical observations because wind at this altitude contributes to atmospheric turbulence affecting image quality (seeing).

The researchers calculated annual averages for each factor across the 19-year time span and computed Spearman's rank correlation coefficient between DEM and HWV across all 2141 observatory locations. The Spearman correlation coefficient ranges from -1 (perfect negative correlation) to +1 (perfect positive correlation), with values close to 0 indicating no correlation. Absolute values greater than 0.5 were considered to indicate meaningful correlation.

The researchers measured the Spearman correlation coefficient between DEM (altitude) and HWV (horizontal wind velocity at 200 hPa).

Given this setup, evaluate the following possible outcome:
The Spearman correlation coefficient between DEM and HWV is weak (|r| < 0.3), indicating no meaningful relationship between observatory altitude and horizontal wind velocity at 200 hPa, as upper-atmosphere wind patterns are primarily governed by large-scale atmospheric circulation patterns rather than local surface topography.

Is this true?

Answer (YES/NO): YES